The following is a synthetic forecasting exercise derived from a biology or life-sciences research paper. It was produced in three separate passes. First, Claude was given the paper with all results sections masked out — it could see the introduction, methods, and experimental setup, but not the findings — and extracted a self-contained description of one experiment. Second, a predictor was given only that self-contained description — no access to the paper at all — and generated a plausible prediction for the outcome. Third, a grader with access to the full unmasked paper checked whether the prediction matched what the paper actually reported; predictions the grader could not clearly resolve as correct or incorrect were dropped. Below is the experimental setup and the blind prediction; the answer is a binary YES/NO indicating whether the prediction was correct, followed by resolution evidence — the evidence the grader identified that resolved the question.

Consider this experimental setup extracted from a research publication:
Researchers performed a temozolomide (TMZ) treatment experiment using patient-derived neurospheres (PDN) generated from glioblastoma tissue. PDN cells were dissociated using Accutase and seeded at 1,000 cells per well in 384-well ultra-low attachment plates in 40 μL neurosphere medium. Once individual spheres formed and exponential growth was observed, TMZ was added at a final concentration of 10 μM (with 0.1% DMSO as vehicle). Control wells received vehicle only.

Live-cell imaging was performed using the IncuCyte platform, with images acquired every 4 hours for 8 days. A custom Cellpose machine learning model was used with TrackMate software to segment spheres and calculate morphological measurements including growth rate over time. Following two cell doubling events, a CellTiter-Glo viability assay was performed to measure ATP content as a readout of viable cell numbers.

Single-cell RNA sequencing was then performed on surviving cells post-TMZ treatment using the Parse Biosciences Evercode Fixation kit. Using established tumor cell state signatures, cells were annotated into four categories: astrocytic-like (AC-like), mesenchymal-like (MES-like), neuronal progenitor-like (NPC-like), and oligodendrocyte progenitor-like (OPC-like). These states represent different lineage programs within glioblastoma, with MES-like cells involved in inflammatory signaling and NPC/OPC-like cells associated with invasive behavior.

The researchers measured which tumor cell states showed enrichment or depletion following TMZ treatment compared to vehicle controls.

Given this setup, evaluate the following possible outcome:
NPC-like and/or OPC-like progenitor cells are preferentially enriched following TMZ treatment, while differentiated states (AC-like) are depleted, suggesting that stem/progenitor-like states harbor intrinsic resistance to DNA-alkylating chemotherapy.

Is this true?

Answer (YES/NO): NO